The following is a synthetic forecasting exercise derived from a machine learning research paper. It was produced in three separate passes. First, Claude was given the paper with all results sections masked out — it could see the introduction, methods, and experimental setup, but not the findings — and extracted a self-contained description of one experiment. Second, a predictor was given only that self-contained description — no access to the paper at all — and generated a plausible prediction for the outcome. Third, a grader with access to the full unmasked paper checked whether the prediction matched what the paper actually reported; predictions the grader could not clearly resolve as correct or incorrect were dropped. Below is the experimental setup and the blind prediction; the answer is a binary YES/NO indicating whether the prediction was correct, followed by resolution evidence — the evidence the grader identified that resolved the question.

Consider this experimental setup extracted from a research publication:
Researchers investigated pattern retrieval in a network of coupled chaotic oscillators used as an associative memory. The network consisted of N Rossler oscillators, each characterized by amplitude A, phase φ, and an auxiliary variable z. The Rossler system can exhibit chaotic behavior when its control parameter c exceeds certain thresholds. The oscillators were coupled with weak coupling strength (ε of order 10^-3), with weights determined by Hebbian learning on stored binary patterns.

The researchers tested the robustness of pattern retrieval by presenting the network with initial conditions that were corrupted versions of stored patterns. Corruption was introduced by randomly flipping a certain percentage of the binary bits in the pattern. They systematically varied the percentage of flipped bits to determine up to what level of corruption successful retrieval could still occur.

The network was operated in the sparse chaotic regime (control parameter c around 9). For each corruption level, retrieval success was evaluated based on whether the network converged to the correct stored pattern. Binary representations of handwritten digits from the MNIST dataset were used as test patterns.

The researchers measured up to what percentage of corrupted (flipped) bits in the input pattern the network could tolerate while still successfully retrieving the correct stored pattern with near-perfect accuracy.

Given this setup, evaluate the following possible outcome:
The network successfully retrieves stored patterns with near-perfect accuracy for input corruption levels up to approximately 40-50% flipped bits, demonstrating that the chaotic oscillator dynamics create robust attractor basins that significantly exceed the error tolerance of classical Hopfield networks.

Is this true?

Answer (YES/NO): NO